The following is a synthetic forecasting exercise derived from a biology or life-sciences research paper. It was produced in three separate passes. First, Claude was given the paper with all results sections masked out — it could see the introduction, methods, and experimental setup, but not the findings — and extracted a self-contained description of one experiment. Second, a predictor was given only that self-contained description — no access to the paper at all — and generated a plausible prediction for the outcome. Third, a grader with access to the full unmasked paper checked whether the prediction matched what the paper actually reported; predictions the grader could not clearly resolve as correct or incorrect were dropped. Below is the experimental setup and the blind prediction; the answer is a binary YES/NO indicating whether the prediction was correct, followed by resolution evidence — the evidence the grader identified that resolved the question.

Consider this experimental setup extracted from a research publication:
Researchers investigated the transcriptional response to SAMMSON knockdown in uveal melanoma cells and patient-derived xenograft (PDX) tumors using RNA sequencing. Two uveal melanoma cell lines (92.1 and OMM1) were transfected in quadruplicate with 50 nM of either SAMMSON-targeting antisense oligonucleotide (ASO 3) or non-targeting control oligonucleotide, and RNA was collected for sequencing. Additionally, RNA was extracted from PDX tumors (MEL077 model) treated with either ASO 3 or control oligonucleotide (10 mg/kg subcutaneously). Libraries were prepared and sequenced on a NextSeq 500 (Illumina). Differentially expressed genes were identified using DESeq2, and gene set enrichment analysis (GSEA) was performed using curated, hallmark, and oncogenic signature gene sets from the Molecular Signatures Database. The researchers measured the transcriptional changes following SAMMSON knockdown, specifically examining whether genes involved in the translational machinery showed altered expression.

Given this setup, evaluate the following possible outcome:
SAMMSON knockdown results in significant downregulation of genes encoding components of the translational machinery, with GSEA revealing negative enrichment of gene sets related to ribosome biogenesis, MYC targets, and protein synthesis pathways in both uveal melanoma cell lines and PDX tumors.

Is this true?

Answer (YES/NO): NO